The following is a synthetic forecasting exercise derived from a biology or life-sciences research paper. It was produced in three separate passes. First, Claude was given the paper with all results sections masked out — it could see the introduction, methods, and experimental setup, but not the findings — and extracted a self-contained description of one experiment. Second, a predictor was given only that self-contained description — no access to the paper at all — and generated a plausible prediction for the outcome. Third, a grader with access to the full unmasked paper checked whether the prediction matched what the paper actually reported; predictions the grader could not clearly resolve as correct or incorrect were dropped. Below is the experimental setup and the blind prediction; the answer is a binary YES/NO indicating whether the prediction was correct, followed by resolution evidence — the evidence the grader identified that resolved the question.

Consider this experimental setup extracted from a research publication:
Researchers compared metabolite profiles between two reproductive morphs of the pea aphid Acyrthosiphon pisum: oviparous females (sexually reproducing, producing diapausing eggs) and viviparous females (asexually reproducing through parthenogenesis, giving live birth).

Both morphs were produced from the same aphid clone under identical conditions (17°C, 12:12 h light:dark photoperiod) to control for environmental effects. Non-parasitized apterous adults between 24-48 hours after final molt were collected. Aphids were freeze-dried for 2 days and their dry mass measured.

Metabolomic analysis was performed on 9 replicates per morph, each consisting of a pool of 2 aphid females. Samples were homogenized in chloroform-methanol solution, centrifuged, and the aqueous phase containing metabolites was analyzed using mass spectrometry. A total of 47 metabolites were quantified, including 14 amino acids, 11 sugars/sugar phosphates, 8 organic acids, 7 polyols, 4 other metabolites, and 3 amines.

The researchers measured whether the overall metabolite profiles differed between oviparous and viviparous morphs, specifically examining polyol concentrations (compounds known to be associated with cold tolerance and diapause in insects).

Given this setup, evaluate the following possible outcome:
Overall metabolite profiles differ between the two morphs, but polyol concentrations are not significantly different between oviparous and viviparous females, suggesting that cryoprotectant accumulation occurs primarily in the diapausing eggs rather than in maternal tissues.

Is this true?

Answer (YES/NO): NO